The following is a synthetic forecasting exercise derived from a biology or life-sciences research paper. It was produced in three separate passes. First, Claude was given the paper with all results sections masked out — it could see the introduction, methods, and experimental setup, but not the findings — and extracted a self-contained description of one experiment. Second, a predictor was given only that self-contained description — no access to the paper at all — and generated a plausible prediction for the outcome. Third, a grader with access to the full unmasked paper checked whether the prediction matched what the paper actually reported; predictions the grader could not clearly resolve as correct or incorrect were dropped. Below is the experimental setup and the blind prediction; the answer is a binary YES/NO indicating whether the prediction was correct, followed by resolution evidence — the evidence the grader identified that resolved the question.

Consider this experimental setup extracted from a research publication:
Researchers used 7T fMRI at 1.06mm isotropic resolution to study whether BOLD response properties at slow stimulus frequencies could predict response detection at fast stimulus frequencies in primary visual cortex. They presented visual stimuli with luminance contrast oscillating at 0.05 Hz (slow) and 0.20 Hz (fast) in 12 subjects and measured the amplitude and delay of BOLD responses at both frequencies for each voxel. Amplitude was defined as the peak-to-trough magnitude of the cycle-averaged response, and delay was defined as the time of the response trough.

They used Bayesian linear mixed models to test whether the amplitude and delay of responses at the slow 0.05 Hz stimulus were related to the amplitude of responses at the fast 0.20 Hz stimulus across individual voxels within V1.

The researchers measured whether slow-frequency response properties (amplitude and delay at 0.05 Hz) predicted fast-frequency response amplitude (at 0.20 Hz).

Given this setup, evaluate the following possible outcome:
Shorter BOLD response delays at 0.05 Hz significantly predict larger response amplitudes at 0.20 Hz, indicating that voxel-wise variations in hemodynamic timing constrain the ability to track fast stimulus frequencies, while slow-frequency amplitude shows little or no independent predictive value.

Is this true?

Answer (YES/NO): NO